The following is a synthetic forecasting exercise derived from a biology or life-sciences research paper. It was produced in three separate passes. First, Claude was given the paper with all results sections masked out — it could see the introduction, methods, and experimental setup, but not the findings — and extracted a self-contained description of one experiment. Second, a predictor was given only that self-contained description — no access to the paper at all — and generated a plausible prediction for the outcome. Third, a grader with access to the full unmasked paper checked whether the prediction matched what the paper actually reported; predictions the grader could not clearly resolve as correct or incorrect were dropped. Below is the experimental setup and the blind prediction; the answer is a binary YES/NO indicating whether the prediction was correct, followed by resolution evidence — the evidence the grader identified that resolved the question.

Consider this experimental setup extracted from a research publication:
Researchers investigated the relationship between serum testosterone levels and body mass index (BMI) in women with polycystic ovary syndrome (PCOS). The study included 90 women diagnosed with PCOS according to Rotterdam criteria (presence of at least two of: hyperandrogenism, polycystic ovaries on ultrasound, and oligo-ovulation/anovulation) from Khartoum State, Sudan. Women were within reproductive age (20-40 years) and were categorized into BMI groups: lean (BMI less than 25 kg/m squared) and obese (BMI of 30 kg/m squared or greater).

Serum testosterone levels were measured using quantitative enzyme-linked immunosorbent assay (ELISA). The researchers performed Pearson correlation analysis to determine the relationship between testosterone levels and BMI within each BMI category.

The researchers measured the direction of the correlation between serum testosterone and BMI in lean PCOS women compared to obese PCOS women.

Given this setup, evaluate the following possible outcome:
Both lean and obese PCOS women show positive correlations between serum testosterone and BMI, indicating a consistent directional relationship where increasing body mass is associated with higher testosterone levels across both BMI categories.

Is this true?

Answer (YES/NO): NO